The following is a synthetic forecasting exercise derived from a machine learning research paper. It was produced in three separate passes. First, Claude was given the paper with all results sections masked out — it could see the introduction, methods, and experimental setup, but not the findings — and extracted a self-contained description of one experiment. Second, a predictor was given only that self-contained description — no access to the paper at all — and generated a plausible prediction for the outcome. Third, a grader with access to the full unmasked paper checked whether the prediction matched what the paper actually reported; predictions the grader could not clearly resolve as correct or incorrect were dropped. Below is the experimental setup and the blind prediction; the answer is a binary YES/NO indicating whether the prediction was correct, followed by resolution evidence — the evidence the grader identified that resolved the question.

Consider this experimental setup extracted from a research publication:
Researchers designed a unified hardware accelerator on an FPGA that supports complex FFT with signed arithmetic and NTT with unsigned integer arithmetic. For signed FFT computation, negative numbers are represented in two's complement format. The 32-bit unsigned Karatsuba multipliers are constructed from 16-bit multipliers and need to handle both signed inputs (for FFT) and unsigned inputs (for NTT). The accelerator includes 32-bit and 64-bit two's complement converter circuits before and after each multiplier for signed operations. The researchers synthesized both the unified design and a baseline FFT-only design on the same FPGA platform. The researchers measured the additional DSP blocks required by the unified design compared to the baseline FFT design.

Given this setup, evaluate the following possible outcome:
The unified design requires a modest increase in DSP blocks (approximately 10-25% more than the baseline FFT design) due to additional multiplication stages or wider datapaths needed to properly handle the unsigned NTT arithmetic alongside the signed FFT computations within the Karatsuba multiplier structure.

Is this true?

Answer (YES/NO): NO